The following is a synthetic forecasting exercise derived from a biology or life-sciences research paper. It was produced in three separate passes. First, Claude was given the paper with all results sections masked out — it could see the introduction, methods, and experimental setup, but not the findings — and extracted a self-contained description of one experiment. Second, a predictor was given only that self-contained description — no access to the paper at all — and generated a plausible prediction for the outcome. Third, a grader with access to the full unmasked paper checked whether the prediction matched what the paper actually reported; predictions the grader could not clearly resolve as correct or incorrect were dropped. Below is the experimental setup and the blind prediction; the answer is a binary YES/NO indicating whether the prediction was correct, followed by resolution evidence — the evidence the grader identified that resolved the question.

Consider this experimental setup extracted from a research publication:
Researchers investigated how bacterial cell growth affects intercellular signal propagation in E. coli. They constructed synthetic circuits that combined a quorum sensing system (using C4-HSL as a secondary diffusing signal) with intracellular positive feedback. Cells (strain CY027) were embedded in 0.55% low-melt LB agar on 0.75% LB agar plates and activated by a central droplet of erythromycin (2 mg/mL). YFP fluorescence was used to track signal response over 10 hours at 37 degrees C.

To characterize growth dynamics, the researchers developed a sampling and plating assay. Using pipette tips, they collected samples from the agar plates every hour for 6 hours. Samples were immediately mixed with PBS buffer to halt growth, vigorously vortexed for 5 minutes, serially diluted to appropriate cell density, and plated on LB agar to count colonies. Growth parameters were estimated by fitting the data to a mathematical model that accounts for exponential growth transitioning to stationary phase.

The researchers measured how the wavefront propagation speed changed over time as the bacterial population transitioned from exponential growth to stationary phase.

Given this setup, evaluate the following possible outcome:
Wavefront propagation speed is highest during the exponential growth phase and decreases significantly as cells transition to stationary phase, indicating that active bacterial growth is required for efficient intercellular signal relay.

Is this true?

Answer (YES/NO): YES